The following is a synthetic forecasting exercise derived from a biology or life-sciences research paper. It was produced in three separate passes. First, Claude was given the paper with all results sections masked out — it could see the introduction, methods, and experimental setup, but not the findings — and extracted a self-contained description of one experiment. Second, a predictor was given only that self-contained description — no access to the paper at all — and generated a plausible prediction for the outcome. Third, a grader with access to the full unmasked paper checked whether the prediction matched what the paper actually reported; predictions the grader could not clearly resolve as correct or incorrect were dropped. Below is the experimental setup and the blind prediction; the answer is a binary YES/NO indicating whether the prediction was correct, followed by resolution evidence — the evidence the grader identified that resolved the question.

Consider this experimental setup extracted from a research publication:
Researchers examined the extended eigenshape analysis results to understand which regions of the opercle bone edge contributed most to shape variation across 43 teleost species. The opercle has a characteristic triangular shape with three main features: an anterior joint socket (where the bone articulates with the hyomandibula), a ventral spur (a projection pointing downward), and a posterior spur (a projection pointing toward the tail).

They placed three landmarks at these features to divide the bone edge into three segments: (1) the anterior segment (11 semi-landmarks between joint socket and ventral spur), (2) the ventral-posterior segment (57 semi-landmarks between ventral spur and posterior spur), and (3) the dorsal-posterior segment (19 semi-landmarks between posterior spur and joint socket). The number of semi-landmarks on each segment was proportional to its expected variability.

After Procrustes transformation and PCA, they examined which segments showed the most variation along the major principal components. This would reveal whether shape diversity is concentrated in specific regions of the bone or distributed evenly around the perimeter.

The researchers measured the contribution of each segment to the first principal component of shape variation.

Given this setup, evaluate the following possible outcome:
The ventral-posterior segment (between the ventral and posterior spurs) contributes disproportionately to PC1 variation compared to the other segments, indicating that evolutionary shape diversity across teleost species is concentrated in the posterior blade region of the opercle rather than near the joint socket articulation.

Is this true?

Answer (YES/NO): YES